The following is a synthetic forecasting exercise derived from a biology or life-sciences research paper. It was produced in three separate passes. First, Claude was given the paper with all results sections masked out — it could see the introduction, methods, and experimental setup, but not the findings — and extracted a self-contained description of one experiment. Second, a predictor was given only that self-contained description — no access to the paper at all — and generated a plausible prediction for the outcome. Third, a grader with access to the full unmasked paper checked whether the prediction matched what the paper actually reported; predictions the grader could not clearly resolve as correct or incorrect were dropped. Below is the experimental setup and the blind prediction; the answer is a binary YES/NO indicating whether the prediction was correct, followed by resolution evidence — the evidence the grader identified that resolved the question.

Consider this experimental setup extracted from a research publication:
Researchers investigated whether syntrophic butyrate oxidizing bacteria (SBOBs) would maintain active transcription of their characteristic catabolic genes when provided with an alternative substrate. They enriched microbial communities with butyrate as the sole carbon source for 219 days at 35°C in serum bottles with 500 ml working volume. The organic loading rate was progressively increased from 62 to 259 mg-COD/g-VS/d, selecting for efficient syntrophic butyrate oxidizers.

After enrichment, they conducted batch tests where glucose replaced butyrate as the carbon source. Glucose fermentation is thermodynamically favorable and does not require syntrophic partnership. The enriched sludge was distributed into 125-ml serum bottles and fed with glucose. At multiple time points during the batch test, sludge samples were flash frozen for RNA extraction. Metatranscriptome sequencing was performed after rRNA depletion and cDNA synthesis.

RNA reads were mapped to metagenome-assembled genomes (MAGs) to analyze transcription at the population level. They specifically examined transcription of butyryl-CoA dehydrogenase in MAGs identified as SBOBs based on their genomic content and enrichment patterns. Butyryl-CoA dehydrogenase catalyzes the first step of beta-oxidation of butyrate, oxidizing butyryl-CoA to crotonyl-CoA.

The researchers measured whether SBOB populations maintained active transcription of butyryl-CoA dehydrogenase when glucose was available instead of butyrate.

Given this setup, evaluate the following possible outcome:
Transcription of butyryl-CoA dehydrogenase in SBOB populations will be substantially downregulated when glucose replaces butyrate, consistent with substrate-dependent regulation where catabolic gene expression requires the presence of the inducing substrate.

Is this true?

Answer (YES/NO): YES